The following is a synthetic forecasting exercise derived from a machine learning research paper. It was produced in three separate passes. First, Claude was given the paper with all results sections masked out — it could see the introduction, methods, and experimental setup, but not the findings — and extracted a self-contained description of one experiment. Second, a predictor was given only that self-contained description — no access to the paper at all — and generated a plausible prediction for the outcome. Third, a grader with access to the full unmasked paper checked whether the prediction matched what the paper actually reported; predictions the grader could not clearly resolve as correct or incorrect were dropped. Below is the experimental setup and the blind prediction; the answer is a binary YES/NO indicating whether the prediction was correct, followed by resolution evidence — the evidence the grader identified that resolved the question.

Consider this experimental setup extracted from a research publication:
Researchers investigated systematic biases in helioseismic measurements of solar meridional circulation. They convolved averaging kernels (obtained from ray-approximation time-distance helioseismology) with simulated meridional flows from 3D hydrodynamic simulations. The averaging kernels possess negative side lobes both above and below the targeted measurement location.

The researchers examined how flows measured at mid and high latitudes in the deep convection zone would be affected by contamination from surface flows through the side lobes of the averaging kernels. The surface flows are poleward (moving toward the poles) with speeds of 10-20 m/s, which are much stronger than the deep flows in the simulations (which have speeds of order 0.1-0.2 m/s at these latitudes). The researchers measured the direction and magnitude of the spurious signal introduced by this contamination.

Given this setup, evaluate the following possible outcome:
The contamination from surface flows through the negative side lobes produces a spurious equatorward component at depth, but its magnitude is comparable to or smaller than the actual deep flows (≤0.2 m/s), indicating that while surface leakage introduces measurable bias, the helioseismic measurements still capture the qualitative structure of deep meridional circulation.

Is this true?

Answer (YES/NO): NO